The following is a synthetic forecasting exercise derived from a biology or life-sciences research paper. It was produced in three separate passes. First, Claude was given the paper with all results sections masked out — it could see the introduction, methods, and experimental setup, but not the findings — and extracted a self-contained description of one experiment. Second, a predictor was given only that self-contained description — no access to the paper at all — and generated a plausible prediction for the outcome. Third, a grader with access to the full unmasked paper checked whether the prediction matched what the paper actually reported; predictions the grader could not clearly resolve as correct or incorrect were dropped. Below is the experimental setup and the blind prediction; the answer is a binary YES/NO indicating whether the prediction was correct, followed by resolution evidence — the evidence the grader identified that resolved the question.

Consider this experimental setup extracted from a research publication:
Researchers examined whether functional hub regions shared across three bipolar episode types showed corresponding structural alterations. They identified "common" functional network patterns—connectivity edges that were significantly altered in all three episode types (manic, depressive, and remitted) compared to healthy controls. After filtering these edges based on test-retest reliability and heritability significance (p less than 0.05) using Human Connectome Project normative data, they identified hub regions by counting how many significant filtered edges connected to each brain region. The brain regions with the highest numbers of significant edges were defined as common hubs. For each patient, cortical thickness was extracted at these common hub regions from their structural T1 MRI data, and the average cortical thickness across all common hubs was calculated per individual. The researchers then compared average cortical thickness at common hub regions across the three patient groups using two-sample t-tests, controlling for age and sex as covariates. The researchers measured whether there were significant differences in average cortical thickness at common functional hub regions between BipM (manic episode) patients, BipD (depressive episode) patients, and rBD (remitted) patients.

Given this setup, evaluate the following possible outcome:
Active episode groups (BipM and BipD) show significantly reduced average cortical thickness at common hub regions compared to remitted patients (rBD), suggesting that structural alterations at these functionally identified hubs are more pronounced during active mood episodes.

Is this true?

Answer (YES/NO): NO